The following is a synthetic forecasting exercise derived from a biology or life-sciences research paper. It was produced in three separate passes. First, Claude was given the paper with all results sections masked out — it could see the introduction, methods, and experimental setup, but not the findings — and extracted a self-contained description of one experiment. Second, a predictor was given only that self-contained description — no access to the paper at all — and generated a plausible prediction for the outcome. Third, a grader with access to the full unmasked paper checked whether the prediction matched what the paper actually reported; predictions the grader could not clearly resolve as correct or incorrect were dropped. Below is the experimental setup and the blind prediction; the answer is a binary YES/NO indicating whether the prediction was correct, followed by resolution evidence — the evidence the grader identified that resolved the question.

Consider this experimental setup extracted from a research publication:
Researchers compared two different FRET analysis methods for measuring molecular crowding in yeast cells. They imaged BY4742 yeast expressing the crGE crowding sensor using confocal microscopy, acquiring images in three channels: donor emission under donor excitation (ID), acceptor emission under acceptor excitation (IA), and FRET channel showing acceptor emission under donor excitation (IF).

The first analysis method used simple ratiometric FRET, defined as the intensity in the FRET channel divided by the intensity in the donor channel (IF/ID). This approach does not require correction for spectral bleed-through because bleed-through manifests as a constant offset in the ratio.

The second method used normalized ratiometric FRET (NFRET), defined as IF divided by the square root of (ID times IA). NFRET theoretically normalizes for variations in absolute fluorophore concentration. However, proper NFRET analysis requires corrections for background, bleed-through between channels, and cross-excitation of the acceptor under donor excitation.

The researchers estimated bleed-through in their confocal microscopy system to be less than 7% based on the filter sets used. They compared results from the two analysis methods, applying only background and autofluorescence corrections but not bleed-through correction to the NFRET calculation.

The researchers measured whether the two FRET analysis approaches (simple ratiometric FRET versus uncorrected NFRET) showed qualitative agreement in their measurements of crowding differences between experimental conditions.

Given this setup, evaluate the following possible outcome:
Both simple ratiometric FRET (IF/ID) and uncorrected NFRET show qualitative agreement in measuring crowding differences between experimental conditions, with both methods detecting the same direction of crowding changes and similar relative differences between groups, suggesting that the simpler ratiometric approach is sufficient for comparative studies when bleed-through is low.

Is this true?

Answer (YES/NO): YES